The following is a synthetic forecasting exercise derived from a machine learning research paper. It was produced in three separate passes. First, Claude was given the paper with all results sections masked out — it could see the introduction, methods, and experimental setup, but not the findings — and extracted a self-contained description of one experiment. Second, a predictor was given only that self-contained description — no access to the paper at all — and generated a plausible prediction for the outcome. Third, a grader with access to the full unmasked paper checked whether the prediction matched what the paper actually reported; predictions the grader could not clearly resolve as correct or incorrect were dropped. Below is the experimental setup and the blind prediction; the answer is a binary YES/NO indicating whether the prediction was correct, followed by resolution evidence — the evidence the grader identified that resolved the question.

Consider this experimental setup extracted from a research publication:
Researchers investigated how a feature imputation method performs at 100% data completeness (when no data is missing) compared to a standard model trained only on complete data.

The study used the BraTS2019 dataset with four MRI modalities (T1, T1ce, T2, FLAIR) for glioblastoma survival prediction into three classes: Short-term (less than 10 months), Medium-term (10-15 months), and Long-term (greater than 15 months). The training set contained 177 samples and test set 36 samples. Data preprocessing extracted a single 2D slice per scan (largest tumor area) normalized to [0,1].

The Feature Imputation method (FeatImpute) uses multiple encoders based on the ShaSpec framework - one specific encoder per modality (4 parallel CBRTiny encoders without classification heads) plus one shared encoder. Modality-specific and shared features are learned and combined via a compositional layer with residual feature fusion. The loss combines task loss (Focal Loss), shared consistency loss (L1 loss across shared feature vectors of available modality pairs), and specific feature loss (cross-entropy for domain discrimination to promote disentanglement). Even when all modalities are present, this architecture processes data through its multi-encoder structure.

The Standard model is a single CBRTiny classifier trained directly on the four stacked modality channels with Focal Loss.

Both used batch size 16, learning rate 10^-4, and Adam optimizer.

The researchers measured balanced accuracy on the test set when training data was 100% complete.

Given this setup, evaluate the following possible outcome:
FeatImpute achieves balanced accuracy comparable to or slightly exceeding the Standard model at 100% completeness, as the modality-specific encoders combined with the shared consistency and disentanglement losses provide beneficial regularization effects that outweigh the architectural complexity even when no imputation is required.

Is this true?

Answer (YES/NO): NO